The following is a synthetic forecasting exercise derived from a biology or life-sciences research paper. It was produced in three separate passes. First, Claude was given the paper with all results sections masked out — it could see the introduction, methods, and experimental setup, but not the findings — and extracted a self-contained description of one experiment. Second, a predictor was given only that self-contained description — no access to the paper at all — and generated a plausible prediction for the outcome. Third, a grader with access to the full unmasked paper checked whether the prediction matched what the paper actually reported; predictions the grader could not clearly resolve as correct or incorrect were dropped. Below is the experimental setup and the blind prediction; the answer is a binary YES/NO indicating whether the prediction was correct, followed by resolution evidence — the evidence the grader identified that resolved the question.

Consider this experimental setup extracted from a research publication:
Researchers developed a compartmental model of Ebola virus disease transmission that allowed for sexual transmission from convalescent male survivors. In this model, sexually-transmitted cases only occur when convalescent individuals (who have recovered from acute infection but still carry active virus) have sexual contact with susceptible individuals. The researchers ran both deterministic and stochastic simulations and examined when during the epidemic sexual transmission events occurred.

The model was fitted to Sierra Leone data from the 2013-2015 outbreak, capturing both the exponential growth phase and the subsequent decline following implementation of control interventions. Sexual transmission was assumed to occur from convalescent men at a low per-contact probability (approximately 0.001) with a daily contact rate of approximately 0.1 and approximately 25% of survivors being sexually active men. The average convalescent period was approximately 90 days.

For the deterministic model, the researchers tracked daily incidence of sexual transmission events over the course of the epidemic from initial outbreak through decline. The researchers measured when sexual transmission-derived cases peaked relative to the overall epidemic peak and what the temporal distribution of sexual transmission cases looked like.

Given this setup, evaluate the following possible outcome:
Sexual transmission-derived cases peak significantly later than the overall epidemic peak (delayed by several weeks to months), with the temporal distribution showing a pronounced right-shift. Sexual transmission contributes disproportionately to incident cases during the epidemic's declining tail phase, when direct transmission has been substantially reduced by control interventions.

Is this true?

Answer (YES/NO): NO